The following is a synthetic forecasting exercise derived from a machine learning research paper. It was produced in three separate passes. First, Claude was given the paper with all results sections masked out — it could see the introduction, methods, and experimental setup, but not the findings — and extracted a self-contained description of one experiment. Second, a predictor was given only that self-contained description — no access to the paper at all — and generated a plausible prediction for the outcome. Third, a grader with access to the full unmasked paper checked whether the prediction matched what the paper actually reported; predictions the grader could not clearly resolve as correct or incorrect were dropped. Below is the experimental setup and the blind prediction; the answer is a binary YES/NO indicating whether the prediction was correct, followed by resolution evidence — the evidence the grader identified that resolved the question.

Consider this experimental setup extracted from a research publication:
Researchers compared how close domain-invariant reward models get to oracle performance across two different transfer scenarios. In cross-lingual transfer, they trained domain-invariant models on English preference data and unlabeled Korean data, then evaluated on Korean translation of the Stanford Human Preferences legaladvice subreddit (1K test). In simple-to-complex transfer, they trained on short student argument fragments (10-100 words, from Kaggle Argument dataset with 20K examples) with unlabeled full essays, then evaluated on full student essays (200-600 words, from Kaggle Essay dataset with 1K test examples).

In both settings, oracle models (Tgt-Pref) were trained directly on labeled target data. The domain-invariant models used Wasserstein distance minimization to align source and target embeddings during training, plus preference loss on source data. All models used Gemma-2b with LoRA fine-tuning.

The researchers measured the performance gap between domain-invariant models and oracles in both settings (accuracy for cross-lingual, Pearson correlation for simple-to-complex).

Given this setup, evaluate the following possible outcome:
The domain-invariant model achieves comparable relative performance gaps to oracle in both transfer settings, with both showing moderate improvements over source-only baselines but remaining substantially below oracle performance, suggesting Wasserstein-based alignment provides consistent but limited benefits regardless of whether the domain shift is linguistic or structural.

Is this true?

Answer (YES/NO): NO